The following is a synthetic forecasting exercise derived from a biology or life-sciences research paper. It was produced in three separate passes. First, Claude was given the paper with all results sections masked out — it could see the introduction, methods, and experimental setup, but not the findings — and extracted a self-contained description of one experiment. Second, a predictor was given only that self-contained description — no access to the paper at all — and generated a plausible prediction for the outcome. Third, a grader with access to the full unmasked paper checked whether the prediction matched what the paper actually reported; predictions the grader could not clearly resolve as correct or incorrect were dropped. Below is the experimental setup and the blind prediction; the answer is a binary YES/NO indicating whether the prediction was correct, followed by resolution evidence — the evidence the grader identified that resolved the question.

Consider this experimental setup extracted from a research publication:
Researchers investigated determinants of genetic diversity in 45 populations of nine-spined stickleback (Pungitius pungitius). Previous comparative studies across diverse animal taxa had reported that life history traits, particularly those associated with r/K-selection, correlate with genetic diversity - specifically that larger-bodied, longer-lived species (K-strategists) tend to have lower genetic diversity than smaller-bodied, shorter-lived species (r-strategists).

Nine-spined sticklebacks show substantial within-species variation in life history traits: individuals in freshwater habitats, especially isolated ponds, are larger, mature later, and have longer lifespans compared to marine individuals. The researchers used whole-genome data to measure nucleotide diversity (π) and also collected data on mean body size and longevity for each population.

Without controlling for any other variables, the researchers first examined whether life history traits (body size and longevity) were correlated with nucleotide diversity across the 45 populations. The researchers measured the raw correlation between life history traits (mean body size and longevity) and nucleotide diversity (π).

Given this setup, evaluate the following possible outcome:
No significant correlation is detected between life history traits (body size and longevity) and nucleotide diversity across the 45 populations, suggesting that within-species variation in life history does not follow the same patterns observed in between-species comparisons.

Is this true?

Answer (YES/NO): NO